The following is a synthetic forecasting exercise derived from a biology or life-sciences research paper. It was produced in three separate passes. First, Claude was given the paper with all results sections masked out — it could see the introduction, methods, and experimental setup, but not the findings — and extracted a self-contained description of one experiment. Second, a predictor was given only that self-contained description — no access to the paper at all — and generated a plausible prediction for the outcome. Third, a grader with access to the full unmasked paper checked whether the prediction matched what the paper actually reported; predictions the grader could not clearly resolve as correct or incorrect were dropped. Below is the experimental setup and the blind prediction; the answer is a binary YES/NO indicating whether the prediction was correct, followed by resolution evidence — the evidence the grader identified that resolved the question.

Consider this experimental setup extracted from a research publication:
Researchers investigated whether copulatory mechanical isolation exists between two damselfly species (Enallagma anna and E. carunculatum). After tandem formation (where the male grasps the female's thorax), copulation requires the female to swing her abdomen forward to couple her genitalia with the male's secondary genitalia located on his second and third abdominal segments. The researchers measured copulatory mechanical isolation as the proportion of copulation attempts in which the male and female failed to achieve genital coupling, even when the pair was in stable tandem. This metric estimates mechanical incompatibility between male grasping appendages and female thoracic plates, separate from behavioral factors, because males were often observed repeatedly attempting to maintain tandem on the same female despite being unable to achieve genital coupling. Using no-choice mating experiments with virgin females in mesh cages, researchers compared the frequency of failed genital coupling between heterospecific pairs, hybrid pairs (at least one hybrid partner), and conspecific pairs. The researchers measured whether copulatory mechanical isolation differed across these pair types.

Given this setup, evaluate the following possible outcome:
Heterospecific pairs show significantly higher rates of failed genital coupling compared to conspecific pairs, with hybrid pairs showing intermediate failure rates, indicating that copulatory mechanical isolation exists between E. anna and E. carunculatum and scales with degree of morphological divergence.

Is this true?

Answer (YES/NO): NO